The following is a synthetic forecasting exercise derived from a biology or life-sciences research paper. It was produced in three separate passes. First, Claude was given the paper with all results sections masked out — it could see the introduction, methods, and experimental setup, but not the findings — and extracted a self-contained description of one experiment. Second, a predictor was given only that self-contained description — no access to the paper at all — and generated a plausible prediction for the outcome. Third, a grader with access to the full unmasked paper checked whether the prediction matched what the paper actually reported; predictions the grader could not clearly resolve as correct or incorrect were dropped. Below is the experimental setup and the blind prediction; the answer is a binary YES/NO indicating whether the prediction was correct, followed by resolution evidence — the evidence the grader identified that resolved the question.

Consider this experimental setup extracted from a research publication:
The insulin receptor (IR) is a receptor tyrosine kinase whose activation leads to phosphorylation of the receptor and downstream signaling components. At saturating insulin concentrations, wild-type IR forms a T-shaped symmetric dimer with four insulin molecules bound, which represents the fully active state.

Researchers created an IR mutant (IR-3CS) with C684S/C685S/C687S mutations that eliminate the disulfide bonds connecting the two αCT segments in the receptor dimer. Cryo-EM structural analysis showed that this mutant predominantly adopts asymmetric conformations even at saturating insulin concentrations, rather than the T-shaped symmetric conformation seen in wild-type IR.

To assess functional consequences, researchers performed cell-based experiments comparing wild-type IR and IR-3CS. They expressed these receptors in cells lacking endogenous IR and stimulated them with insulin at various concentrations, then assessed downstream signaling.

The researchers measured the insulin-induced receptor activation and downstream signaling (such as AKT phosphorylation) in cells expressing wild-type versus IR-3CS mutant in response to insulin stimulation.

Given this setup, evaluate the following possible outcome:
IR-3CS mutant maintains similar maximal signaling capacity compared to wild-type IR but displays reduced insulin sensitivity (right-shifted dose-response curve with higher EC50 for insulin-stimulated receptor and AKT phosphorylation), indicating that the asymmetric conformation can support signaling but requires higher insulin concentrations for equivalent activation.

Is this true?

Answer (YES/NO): NO